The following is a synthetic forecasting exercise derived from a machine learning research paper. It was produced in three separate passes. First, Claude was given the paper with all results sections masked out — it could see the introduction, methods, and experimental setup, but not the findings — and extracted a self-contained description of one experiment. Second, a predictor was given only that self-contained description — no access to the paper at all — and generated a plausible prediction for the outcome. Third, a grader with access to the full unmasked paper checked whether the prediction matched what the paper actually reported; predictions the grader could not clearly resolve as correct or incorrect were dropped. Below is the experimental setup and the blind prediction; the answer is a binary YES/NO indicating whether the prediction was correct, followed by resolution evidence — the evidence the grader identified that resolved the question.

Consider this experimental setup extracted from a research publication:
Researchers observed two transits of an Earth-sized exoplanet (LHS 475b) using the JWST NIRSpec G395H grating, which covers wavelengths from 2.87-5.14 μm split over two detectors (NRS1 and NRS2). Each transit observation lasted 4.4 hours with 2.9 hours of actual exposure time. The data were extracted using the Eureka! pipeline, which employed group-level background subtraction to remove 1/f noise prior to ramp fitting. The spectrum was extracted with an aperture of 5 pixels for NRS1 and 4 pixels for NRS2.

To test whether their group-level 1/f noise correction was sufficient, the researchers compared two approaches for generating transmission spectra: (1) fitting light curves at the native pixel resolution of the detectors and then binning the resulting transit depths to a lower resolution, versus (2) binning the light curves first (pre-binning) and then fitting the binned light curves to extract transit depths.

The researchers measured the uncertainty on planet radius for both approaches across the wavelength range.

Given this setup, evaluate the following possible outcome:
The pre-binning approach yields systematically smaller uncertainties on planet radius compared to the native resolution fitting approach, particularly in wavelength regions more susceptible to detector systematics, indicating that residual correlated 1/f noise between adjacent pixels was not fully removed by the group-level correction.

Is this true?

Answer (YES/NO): NO